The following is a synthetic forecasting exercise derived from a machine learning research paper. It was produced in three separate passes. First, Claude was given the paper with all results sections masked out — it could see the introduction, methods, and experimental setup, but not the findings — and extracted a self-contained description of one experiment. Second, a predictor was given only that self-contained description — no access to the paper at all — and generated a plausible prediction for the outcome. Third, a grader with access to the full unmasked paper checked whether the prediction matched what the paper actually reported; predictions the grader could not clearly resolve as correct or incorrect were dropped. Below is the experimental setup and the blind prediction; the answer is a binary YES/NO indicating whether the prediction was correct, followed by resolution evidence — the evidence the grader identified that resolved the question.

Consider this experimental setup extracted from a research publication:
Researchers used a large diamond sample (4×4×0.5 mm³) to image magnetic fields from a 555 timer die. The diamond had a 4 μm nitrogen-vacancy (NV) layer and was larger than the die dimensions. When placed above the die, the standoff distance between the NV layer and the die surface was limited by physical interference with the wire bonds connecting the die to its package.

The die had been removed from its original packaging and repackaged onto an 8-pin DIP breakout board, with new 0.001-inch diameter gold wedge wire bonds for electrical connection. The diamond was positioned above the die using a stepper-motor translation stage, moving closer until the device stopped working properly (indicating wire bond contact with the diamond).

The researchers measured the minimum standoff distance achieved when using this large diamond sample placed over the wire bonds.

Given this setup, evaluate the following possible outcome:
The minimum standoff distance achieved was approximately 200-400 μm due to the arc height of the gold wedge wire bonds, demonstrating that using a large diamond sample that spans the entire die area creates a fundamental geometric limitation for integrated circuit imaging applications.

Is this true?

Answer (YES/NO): NO